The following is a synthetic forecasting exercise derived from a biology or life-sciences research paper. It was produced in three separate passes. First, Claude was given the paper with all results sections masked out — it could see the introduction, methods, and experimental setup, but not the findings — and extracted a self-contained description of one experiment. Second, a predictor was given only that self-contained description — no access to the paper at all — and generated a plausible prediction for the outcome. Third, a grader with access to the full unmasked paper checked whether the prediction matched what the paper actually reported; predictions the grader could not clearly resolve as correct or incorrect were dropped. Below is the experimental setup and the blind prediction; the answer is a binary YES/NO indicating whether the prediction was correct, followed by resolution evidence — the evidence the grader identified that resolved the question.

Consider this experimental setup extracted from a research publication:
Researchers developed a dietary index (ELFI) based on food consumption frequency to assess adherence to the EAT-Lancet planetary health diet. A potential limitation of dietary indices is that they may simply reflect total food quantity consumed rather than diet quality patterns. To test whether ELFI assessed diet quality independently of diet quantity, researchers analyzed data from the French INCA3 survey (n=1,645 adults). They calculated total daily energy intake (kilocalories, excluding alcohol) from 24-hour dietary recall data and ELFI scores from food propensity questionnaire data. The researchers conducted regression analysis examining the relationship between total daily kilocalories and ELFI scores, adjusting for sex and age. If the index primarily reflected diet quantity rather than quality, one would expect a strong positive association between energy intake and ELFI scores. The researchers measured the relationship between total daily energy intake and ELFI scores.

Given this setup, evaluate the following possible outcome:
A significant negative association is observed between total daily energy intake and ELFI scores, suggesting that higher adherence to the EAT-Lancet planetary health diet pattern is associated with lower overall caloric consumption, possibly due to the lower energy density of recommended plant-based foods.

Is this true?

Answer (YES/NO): NO